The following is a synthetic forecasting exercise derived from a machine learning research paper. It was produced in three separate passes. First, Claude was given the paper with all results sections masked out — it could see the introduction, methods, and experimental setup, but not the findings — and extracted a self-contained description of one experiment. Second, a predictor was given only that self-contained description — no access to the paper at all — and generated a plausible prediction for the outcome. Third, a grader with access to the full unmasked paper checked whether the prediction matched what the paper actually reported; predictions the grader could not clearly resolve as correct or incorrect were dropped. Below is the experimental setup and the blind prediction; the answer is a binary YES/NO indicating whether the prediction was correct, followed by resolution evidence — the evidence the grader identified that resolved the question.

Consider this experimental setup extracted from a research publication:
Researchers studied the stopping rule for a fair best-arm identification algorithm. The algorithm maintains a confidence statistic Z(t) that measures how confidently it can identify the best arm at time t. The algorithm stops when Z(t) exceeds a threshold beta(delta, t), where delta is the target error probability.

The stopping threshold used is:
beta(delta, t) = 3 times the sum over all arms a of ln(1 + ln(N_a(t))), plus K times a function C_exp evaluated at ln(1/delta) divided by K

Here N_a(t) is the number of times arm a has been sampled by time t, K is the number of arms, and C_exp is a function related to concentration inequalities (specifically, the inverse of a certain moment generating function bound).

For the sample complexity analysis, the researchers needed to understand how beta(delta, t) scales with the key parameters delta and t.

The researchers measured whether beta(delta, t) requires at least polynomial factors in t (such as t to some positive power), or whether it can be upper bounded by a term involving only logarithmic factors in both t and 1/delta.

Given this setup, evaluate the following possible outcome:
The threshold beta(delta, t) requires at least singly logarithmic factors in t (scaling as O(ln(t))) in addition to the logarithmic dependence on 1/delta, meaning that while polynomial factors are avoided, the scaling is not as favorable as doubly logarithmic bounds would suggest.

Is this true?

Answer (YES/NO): YES